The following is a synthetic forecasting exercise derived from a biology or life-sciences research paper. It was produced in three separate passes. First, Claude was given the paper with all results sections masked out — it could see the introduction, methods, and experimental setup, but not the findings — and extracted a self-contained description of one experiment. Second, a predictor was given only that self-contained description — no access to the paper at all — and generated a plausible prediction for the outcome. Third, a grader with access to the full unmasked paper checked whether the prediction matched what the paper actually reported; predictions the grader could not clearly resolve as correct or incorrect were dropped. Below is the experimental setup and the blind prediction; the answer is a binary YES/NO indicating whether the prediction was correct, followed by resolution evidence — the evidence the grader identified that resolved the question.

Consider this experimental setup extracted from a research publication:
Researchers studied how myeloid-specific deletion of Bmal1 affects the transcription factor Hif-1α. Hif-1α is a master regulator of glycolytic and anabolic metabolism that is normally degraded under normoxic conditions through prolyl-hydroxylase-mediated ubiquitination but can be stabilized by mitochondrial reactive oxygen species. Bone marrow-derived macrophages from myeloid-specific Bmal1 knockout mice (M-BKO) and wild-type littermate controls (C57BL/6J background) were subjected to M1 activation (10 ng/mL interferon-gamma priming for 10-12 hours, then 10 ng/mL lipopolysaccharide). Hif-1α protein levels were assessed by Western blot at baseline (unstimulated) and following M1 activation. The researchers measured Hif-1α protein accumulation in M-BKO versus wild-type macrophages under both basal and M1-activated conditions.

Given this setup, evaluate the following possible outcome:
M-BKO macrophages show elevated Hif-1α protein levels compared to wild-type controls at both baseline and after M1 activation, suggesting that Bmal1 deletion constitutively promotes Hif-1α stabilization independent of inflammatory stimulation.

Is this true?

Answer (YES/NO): NO